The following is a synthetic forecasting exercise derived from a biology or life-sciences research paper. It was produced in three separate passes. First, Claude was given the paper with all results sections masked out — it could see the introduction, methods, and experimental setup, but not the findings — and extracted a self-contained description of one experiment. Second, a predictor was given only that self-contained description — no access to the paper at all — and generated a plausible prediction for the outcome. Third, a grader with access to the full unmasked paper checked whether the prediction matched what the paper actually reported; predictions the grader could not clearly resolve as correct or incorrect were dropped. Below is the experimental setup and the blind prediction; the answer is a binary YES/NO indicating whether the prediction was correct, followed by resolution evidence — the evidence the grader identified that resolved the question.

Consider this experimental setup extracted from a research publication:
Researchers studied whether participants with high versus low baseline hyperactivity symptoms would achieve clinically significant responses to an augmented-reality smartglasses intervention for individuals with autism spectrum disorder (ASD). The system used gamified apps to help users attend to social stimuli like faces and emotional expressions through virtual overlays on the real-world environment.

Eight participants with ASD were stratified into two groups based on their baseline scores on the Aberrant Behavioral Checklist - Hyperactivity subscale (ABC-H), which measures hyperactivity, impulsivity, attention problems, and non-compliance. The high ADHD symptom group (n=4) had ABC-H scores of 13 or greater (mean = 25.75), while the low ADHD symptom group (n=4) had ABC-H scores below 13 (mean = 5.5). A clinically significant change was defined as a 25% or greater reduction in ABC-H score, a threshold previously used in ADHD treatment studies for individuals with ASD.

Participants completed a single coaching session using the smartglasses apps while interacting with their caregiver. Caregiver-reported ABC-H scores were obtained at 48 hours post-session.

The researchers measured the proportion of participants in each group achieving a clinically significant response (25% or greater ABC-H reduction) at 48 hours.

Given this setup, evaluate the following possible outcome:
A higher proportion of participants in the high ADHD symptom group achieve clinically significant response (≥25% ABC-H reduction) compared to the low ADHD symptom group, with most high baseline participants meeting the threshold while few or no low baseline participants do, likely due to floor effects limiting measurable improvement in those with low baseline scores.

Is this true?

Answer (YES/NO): NO